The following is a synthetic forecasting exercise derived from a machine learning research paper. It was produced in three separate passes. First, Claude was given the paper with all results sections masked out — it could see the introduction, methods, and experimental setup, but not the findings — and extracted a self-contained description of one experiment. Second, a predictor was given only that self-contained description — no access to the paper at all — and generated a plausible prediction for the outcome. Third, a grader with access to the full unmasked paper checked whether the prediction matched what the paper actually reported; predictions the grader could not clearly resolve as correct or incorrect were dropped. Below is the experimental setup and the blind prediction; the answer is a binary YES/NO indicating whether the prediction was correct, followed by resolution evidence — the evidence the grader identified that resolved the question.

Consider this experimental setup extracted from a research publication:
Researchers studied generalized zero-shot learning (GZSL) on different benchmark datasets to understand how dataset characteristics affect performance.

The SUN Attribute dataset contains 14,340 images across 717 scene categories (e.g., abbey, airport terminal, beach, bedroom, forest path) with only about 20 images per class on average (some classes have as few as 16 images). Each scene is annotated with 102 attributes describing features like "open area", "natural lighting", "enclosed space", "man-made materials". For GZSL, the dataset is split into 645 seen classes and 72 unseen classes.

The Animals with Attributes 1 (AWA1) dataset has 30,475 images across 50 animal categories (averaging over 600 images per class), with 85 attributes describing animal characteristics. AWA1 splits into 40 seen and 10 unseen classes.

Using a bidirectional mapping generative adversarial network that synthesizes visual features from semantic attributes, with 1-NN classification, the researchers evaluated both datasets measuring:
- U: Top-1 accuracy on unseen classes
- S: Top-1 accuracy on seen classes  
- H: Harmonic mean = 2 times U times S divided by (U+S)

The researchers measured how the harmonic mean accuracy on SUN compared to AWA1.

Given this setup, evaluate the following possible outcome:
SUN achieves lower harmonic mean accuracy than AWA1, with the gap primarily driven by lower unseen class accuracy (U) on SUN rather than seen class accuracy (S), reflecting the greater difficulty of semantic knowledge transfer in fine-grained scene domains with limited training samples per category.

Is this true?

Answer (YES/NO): NO